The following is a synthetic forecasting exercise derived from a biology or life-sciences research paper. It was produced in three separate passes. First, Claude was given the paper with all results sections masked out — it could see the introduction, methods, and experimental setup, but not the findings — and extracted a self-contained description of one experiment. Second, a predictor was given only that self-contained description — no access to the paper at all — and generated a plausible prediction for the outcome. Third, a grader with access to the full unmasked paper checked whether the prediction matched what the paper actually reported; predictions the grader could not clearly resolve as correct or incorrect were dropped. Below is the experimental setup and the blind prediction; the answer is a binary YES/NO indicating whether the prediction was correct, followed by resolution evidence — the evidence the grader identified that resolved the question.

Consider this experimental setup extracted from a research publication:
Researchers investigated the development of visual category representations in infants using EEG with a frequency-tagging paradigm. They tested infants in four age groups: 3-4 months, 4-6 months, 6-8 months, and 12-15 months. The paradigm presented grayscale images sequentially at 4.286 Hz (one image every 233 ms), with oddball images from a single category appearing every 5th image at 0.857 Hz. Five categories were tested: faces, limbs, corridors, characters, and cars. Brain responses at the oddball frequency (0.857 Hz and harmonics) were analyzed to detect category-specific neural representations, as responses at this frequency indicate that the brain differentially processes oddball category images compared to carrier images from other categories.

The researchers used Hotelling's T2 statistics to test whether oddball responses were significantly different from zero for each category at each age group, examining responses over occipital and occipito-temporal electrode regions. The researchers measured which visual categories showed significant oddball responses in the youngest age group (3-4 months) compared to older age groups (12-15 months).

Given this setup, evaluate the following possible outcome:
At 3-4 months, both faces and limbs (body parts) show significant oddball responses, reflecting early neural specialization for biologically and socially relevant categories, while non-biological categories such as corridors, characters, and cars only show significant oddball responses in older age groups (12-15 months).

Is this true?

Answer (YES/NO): NO